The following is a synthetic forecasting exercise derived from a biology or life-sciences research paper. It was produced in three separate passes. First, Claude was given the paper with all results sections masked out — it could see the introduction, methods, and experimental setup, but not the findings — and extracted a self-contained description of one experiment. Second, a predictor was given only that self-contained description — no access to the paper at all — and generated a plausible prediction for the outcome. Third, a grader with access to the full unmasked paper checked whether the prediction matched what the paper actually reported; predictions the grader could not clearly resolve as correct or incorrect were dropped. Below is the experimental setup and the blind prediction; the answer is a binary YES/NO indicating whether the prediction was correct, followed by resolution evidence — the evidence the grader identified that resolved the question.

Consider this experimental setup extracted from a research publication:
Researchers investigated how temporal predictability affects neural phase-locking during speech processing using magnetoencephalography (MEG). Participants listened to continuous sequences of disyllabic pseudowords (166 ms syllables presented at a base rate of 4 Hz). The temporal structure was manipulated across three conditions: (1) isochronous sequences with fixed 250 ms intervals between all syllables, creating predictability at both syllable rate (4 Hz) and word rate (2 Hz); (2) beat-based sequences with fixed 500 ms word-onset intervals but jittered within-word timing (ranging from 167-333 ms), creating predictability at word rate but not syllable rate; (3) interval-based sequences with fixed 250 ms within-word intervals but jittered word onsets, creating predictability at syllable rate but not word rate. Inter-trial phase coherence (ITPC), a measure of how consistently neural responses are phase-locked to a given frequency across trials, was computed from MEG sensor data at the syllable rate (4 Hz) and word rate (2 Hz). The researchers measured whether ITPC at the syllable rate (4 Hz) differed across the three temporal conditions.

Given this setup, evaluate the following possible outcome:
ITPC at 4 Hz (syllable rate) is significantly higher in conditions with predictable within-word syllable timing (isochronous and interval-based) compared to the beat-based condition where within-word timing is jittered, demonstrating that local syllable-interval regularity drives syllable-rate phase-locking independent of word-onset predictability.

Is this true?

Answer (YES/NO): NO